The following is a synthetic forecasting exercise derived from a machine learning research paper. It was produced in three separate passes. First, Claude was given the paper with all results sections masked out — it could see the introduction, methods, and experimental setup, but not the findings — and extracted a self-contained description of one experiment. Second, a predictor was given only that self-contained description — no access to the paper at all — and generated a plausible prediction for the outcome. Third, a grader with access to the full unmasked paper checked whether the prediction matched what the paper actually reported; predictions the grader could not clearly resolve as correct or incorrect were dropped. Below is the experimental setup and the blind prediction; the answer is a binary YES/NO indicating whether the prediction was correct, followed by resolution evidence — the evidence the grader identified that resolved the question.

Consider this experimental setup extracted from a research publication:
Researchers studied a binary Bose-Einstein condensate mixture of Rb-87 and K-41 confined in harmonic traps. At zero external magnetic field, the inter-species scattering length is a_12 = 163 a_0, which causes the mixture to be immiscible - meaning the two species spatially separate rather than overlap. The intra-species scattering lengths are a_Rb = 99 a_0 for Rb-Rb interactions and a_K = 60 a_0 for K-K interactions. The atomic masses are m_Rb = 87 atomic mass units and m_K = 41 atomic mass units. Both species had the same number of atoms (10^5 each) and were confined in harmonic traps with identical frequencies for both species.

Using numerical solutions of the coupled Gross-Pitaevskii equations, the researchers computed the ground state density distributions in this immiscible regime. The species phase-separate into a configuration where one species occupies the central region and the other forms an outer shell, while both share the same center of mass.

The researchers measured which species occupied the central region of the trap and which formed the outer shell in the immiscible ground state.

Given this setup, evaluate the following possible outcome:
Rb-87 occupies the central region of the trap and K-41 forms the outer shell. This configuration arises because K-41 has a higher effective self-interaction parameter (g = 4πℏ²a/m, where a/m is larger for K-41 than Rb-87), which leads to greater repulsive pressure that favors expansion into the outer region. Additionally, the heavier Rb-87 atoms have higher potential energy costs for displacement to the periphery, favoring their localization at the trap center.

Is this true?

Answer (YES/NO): YES